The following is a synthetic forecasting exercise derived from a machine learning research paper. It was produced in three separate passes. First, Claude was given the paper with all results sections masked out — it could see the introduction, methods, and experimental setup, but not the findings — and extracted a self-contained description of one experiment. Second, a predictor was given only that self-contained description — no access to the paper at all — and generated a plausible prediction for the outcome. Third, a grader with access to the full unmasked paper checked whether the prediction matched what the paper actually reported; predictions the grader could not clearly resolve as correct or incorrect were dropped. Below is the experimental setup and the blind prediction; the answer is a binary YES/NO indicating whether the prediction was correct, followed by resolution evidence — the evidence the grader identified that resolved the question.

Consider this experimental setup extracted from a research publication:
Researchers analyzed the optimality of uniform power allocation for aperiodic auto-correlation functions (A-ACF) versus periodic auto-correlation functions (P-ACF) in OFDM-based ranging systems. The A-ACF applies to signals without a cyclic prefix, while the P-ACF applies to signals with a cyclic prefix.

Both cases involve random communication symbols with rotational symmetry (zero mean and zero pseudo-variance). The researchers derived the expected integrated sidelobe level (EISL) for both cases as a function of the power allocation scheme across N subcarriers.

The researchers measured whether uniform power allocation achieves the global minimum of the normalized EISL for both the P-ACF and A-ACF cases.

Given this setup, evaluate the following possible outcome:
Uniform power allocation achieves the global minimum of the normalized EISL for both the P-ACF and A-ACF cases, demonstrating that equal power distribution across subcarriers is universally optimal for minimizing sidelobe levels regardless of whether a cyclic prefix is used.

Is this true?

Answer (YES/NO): YES